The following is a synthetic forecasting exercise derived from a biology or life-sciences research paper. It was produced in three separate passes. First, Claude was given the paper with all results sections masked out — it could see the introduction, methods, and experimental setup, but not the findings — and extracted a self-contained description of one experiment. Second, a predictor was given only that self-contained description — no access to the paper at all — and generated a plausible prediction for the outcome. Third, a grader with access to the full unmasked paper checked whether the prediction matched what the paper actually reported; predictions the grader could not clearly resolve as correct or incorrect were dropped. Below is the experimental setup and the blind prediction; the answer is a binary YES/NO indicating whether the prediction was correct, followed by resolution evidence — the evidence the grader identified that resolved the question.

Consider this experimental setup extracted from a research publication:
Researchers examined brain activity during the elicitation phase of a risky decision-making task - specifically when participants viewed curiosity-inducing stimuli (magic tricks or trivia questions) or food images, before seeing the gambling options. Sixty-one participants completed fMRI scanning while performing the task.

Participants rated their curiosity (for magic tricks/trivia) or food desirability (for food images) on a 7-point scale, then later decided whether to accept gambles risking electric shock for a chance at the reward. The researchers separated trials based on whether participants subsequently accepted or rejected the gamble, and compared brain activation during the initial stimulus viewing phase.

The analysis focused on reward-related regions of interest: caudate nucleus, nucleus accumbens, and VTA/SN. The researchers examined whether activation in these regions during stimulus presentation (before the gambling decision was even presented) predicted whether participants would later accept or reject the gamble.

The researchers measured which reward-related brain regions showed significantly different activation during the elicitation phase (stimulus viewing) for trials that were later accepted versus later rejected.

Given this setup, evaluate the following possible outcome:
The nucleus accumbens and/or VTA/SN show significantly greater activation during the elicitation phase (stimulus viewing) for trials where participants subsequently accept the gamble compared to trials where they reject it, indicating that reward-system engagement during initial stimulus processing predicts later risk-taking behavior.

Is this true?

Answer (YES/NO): YES